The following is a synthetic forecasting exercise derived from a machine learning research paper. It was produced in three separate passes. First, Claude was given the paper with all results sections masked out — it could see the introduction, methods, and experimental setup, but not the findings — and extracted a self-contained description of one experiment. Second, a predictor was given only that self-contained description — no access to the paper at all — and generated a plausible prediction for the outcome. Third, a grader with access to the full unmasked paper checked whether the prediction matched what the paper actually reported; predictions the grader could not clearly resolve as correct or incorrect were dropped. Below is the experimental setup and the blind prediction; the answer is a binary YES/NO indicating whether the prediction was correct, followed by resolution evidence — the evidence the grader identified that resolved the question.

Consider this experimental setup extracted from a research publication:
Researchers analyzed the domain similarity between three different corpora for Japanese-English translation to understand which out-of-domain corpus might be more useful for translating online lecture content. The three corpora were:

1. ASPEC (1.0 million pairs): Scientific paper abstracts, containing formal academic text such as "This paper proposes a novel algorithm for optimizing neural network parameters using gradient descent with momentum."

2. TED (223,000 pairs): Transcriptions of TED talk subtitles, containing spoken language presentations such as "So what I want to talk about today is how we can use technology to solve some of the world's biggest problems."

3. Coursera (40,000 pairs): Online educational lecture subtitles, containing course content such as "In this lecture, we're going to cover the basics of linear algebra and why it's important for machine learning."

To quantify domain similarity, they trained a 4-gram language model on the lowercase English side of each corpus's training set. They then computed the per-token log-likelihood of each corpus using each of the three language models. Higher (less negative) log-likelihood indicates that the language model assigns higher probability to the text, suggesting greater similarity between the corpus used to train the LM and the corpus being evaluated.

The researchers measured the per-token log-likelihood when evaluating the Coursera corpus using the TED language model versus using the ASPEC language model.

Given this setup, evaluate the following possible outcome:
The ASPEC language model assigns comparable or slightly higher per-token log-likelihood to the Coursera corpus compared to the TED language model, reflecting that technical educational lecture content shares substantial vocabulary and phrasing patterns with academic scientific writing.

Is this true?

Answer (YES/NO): NO